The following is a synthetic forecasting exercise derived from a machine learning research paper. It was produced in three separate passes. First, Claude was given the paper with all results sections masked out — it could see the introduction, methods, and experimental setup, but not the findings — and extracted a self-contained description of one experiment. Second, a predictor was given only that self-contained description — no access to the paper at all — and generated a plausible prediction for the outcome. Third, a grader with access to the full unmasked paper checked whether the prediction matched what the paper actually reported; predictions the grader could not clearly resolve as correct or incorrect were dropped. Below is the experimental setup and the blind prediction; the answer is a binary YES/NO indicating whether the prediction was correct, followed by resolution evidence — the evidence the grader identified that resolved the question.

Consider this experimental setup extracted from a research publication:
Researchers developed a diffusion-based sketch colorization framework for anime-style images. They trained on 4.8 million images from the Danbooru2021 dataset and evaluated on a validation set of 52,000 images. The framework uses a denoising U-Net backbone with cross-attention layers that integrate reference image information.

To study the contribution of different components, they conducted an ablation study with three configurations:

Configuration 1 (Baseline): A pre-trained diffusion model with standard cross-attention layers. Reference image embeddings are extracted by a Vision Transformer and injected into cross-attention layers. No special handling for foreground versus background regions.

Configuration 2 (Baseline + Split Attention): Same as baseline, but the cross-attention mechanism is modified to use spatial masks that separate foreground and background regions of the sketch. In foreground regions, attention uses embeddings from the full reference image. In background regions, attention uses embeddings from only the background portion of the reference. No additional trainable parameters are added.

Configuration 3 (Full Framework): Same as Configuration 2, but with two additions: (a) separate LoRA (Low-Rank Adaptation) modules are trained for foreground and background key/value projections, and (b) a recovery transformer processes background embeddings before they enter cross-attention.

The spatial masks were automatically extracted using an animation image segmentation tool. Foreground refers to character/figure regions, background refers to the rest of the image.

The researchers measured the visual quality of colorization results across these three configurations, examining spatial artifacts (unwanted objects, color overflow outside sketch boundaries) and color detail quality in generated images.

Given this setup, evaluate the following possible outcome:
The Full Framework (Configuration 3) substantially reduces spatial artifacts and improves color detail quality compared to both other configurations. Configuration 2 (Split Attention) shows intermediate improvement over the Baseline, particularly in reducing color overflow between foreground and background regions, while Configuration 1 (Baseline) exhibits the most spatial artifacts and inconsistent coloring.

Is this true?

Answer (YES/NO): NO